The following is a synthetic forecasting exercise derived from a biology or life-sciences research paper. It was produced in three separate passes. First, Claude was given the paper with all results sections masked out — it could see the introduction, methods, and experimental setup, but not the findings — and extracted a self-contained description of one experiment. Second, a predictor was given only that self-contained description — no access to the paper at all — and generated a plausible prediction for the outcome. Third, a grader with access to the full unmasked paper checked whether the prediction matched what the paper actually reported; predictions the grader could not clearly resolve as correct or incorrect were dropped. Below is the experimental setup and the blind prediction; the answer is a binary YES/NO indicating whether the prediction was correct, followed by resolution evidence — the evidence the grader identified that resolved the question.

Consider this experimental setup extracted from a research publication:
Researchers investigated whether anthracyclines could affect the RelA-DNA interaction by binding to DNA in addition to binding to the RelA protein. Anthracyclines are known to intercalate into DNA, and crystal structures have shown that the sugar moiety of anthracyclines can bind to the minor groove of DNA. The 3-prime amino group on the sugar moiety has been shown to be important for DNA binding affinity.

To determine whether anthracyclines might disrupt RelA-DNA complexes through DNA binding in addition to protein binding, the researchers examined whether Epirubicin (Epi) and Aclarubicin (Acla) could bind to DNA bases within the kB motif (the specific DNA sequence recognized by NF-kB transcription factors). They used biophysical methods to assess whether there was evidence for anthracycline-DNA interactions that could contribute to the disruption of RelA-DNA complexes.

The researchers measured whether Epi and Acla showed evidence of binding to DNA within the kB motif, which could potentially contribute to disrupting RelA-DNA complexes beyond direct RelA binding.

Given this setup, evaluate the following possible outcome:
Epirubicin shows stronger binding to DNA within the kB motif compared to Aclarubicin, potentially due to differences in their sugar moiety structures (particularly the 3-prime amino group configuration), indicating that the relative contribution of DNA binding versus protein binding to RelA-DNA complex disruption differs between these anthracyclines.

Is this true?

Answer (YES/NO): NO